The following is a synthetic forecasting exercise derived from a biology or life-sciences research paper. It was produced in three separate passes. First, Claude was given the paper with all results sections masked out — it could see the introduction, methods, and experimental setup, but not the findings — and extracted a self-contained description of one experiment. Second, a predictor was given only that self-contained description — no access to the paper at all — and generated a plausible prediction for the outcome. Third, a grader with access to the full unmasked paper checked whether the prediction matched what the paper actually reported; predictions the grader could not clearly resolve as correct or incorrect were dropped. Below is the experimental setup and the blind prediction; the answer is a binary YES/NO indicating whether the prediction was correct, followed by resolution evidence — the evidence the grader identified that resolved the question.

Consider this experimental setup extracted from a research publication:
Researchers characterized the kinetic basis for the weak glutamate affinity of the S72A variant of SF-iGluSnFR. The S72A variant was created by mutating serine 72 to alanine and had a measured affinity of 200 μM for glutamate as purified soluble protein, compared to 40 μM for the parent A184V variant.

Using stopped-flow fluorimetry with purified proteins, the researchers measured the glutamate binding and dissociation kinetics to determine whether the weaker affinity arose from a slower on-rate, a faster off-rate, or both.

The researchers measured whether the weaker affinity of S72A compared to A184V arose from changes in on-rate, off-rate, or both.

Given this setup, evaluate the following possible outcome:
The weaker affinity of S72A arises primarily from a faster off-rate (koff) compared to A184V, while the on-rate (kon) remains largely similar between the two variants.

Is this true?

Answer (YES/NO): NO